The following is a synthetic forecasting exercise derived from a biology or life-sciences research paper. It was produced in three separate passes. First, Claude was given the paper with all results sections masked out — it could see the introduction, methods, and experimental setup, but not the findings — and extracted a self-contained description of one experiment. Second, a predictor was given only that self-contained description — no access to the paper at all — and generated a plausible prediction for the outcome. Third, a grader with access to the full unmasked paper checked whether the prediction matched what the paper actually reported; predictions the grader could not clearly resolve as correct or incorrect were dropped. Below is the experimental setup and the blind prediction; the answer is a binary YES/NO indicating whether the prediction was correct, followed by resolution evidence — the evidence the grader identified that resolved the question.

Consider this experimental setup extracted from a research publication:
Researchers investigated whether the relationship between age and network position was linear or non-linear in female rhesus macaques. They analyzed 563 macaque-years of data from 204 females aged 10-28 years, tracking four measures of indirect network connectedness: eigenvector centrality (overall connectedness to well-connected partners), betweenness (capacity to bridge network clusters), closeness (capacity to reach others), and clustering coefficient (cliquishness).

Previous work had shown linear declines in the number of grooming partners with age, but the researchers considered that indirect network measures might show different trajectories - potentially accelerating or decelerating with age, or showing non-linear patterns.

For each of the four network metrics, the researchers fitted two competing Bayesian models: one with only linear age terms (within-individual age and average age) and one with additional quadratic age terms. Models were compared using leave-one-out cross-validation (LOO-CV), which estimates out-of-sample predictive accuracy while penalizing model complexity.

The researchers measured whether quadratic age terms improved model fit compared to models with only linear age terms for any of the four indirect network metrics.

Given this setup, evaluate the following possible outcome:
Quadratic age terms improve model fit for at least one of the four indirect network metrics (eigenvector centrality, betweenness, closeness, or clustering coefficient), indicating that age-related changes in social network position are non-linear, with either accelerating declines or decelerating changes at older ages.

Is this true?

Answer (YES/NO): NO